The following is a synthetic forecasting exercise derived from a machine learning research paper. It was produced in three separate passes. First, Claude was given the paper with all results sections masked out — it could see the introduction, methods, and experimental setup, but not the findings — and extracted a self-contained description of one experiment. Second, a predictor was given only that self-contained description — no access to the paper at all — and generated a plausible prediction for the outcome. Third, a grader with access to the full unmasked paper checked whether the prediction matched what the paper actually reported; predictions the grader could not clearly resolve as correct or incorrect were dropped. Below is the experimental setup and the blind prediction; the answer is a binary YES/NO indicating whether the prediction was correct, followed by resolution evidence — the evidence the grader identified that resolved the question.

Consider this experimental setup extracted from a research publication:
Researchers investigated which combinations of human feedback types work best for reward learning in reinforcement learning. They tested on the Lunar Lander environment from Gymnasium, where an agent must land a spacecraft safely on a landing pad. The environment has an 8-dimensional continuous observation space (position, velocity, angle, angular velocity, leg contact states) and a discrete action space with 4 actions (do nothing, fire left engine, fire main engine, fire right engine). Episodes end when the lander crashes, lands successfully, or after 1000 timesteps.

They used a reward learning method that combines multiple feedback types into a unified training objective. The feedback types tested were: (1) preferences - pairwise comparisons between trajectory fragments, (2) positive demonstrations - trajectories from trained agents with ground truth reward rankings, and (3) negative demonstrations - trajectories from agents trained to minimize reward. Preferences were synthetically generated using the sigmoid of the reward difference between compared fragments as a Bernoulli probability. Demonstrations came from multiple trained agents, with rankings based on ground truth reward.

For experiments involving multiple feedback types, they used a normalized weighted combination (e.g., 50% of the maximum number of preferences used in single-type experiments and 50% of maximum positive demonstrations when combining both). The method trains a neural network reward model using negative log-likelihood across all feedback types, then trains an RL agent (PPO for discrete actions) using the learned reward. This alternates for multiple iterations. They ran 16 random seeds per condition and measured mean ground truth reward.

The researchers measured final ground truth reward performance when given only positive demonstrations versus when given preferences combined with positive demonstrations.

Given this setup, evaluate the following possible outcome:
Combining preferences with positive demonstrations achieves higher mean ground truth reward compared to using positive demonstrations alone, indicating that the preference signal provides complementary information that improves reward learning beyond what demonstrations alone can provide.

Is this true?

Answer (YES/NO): NO